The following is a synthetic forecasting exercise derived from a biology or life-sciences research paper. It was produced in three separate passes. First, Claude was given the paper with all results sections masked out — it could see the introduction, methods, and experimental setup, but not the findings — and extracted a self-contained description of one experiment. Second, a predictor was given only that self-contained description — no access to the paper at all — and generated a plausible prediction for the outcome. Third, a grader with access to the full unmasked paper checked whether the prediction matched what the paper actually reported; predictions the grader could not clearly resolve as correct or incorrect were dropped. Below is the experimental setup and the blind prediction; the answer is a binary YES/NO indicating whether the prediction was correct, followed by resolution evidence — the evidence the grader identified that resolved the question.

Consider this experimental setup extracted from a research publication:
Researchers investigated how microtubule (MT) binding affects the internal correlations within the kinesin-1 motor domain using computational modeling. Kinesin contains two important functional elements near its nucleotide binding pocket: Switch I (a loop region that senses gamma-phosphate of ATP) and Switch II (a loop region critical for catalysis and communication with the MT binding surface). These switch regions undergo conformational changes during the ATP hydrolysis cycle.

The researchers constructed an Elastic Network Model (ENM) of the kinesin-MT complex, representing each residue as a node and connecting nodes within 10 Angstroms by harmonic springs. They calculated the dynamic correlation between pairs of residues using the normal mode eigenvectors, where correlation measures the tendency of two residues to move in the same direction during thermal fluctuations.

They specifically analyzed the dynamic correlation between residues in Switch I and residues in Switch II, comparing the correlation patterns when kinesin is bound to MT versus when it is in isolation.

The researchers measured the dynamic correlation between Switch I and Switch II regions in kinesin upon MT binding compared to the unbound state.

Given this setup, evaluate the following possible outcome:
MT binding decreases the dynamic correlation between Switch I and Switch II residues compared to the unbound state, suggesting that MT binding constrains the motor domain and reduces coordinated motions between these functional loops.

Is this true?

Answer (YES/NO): NO